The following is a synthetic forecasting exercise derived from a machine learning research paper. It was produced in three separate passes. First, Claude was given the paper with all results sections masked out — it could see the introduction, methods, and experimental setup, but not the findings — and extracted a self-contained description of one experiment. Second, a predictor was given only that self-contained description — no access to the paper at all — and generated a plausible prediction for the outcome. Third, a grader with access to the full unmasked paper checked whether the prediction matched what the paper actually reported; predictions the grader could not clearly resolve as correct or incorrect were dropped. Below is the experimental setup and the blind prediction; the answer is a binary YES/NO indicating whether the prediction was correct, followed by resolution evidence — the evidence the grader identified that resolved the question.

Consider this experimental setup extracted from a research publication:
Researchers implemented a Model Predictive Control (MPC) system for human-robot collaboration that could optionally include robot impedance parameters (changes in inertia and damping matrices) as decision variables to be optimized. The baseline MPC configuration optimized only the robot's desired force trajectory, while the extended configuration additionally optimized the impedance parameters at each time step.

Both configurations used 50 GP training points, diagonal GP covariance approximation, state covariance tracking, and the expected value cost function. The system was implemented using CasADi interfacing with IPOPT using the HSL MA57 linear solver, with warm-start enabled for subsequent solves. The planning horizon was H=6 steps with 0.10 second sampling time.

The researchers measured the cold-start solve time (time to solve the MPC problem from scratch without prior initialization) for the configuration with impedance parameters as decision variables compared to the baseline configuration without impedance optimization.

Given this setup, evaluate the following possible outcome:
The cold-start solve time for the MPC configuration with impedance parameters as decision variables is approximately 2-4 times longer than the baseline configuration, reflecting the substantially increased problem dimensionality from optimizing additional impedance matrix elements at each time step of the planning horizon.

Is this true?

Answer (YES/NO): YES